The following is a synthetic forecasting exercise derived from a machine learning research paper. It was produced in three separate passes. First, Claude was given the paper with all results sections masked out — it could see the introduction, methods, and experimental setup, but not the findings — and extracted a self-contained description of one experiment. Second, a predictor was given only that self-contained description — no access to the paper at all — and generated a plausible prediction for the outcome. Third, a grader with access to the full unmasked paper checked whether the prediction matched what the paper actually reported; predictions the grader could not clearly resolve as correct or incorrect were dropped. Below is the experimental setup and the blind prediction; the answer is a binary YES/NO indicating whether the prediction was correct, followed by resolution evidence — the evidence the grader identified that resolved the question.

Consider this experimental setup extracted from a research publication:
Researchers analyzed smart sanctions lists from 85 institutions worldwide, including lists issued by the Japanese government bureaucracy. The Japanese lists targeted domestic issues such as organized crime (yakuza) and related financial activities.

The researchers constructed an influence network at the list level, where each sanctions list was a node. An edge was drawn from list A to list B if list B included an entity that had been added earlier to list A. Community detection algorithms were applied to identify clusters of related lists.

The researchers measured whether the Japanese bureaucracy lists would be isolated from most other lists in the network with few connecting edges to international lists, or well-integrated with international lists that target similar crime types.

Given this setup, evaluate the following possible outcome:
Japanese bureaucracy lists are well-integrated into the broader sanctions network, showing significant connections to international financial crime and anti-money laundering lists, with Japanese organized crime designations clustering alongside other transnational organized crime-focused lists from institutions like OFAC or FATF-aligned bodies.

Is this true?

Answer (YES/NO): NO